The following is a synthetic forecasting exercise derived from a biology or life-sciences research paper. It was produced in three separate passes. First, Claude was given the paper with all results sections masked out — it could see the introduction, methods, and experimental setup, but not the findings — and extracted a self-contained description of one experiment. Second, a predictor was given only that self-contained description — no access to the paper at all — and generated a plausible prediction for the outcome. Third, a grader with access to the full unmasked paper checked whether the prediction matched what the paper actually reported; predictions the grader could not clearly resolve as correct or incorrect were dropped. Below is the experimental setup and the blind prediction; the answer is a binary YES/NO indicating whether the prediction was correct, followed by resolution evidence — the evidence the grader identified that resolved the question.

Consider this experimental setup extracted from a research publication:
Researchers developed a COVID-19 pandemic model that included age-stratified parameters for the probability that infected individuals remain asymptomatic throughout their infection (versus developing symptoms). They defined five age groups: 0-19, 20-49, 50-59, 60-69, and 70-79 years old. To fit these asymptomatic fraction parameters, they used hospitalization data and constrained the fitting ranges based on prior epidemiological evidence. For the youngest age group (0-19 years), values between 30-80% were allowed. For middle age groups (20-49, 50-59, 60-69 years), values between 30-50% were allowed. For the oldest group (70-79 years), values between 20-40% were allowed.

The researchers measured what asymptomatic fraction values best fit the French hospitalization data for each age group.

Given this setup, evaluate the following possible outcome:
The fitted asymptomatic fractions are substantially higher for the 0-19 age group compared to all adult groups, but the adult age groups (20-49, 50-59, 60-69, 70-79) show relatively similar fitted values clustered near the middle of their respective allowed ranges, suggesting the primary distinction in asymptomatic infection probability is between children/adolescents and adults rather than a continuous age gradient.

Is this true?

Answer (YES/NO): NO